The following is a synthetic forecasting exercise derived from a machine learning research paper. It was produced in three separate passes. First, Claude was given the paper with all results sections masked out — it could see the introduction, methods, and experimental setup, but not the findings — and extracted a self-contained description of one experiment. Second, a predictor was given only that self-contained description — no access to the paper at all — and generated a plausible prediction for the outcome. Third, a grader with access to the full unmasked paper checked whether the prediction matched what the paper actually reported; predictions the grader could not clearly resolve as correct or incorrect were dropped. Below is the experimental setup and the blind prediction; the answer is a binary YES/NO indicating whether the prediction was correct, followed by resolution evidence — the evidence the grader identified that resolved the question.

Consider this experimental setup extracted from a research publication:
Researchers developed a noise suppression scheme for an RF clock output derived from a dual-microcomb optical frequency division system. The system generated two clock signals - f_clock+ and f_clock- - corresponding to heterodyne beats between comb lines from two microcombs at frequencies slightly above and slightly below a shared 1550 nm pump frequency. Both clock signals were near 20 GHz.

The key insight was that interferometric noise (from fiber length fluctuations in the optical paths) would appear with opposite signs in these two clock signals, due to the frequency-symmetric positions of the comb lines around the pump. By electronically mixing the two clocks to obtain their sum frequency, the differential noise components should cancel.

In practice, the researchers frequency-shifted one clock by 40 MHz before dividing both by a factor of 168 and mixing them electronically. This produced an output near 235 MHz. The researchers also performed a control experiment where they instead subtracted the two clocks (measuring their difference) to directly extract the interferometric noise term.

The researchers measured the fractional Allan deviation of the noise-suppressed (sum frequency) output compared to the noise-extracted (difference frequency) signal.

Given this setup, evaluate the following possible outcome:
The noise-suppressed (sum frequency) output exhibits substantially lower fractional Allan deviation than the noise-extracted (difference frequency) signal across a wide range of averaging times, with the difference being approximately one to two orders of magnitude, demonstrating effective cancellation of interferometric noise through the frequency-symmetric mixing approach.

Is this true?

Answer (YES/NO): YES